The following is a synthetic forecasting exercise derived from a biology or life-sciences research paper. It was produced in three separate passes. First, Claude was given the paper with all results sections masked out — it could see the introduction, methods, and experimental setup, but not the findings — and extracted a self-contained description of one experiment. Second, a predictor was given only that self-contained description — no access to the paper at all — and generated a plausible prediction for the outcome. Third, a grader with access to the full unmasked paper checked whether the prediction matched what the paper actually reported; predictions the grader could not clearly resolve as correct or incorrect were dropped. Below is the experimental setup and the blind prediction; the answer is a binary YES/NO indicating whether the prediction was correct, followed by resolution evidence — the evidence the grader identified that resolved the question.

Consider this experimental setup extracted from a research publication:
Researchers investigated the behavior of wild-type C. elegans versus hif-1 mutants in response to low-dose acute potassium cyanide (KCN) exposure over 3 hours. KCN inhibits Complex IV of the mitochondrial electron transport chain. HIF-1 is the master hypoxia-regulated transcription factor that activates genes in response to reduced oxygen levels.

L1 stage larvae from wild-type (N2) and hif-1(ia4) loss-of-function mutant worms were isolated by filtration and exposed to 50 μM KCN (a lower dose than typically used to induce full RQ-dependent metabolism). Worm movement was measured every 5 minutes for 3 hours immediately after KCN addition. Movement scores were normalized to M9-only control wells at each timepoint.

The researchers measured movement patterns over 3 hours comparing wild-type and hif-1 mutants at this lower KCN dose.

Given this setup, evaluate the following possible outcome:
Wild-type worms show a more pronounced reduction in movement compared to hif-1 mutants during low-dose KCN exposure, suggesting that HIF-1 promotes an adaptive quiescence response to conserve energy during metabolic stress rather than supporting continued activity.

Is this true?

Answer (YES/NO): NO